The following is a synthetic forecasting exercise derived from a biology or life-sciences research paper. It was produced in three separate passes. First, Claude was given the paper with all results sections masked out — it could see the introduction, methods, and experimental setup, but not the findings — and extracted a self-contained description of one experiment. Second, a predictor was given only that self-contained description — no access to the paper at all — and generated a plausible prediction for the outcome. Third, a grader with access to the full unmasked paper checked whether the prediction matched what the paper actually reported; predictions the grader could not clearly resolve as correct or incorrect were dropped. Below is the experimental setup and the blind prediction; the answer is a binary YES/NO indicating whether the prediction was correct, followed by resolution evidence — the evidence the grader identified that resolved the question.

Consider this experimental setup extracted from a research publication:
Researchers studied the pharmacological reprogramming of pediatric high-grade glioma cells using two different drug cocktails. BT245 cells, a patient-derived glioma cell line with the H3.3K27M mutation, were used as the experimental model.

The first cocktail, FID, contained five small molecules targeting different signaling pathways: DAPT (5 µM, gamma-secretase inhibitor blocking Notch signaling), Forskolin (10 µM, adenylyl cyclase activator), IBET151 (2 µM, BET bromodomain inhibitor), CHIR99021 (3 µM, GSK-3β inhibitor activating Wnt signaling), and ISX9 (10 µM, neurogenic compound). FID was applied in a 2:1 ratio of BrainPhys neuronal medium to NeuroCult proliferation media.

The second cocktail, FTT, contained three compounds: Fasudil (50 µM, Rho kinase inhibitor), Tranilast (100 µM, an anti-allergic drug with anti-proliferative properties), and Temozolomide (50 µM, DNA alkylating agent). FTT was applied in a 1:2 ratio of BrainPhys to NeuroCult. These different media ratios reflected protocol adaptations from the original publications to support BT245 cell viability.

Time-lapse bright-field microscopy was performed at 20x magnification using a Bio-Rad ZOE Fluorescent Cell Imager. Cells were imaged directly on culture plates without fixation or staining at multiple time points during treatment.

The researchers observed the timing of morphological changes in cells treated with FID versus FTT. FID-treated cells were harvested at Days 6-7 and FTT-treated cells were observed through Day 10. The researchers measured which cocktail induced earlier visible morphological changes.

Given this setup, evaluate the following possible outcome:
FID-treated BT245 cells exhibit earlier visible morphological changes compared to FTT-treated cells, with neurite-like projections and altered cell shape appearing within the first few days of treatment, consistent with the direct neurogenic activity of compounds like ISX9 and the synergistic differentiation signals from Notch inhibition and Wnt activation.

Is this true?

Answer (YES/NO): YES